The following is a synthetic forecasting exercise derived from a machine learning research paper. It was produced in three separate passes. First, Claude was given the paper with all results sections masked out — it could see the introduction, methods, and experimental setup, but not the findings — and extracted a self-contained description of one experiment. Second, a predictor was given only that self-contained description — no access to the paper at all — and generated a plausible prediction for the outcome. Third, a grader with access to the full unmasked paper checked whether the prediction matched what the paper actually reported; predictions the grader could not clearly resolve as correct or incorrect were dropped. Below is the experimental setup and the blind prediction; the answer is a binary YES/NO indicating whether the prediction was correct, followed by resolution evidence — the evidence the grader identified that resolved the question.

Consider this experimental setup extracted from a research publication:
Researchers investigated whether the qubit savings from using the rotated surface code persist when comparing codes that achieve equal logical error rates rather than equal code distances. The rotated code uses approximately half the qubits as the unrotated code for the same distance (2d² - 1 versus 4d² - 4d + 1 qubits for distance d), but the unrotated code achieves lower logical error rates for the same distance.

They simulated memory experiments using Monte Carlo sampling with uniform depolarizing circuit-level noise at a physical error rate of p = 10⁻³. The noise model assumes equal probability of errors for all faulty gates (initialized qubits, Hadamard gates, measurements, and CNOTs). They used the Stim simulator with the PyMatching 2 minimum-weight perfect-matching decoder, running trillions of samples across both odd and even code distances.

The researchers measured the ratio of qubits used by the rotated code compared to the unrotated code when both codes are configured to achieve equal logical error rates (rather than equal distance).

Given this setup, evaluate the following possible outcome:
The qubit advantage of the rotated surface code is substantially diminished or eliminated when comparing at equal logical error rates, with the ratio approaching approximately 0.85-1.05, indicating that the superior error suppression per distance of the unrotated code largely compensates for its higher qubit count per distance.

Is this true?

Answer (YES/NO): NO